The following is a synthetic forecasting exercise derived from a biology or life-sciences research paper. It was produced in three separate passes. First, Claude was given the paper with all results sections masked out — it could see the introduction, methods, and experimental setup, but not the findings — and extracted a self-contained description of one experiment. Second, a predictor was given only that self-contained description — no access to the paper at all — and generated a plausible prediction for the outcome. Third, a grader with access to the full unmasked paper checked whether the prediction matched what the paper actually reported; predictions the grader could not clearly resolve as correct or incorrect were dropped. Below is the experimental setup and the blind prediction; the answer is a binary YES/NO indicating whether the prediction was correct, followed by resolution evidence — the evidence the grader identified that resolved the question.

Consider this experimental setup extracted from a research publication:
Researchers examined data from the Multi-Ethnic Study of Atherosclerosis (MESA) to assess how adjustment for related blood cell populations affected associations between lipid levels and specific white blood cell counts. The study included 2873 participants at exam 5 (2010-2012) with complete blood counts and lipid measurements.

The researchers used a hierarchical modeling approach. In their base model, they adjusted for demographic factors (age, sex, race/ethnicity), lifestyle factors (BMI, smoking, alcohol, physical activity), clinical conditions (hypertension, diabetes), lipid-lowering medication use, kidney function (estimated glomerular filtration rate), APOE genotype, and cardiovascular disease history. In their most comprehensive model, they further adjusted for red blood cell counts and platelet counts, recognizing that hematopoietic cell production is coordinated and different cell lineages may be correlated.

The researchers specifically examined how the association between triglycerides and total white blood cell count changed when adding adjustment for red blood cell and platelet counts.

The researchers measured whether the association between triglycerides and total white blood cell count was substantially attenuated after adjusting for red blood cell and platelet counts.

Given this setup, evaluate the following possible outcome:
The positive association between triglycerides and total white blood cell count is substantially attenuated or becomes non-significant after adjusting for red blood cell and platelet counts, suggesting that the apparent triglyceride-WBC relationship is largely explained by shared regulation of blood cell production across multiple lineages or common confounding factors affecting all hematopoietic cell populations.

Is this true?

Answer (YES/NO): NO